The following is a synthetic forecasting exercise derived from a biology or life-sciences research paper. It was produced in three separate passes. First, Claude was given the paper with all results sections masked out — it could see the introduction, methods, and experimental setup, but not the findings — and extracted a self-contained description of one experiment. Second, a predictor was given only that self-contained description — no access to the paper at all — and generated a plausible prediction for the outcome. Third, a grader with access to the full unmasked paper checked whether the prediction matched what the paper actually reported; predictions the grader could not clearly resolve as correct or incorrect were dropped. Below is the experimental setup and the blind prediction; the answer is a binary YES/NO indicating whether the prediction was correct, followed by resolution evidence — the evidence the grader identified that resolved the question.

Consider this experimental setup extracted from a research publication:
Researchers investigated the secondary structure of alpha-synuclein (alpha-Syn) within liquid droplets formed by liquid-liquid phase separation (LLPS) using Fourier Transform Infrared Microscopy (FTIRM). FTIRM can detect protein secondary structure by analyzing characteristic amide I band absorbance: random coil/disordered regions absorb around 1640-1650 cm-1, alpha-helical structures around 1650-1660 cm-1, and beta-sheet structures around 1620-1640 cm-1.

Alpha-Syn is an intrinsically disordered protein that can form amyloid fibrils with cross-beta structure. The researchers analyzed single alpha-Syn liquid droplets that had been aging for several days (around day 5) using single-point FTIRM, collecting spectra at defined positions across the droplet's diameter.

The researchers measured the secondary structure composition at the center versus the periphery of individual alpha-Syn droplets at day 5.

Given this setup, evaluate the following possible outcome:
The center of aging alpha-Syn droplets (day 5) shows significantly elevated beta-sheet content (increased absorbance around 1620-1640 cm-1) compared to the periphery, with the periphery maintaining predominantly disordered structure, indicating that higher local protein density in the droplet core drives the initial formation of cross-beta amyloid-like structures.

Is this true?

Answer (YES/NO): NO